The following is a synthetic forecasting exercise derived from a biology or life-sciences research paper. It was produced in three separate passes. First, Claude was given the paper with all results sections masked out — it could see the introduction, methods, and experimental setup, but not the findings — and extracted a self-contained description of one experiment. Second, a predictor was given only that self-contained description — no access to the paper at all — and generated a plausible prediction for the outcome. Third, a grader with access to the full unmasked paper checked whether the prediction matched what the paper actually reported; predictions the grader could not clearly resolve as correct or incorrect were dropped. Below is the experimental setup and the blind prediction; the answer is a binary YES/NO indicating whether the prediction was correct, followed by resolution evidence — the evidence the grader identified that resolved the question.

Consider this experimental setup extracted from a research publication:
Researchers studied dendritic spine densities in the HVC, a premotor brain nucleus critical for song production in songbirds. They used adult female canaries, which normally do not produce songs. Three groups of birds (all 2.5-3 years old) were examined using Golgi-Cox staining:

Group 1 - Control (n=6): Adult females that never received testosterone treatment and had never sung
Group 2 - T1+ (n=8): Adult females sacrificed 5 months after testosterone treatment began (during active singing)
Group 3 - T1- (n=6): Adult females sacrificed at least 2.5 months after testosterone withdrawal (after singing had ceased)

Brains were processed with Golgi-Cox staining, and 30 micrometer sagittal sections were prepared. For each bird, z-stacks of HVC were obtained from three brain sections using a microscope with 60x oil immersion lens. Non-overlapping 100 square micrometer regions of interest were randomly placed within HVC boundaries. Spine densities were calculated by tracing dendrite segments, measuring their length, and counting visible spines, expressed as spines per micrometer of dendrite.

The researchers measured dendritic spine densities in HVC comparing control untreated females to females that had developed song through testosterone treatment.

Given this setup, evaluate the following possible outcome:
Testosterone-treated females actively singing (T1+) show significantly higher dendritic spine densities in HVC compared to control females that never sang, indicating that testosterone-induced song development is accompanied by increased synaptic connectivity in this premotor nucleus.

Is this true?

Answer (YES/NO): NO